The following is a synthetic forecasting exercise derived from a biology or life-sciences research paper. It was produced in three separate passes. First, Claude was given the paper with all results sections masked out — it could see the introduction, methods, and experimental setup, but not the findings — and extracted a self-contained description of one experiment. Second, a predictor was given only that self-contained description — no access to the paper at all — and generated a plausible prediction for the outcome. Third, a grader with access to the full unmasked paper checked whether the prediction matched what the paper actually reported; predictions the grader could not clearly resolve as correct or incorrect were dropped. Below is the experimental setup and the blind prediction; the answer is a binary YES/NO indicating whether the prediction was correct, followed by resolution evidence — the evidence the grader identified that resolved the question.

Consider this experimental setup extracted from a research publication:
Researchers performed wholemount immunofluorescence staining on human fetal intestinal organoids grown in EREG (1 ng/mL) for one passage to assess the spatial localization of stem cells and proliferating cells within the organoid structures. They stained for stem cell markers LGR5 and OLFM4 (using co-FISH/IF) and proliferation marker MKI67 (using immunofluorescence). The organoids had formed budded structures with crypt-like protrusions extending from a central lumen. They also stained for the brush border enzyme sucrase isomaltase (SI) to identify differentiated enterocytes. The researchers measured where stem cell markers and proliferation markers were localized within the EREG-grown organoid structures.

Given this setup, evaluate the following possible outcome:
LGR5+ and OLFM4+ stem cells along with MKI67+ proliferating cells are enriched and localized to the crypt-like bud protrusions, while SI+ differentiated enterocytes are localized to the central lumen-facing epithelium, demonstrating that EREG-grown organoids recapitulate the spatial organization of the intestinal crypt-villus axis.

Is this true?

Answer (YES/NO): YES